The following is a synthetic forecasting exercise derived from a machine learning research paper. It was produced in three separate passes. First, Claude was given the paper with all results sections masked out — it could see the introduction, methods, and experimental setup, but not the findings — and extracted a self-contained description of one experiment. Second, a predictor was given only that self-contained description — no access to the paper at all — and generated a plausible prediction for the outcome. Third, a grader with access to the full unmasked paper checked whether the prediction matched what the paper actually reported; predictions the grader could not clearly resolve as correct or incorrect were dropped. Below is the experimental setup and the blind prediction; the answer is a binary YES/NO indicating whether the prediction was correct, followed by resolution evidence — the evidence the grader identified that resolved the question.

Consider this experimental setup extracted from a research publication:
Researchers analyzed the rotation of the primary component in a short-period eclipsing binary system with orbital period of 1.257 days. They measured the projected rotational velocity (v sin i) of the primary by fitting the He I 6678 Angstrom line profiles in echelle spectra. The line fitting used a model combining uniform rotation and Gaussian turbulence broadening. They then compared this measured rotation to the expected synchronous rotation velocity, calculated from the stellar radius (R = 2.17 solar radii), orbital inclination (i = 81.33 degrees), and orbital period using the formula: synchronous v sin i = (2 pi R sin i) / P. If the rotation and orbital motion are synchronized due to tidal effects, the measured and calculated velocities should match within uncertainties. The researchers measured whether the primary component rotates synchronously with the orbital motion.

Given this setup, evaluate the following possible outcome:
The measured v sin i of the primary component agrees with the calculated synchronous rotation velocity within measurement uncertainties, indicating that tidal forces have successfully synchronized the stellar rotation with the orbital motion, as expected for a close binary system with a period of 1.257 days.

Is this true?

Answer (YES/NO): YES